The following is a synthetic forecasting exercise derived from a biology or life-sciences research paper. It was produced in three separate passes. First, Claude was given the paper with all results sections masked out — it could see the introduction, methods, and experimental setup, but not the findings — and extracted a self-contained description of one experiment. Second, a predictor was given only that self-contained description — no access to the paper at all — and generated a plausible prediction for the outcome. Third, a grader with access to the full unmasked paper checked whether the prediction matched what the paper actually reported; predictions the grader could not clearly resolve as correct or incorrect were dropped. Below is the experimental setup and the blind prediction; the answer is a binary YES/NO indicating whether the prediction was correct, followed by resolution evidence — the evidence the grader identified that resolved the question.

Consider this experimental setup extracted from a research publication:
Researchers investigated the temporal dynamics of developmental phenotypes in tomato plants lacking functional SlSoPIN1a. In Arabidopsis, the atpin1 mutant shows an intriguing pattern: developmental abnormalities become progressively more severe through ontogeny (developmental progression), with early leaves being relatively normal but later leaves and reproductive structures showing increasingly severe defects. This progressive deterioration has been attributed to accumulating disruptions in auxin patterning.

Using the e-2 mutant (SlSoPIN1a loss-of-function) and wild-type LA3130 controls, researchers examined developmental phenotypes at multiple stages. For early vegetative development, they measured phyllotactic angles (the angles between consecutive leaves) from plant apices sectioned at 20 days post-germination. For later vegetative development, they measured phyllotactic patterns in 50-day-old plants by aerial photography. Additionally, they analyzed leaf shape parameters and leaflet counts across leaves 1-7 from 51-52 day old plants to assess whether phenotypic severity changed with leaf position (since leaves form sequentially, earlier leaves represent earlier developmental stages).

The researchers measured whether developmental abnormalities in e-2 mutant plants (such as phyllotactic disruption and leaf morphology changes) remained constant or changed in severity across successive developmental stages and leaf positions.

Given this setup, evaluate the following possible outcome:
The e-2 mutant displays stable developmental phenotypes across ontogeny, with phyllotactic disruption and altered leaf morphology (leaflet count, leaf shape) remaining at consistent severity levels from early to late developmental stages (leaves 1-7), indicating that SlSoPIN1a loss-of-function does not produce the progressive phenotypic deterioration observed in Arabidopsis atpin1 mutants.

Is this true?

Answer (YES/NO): NO